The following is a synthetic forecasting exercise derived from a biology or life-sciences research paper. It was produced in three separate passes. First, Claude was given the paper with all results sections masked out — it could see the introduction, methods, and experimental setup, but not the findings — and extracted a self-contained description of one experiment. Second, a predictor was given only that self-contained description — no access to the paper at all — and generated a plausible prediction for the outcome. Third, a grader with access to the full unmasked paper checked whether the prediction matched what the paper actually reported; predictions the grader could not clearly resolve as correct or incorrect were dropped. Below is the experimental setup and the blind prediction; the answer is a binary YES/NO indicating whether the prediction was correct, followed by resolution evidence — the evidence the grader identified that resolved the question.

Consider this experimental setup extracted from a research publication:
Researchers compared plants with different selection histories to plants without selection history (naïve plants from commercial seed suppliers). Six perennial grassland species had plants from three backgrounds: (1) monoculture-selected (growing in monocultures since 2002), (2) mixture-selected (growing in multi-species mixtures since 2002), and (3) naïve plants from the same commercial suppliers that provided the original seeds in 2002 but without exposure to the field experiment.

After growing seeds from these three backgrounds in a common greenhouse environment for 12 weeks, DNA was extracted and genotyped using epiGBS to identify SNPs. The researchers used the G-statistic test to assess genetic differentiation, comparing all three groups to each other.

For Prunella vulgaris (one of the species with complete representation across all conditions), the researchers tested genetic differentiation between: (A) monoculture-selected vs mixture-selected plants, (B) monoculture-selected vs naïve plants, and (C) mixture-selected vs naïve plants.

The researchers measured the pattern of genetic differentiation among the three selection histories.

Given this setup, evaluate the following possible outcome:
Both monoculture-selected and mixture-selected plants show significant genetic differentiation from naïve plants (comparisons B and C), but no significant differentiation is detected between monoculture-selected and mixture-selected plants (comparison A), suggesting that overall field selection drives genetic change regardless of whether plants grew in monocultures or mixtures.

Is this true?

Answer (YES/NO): NO